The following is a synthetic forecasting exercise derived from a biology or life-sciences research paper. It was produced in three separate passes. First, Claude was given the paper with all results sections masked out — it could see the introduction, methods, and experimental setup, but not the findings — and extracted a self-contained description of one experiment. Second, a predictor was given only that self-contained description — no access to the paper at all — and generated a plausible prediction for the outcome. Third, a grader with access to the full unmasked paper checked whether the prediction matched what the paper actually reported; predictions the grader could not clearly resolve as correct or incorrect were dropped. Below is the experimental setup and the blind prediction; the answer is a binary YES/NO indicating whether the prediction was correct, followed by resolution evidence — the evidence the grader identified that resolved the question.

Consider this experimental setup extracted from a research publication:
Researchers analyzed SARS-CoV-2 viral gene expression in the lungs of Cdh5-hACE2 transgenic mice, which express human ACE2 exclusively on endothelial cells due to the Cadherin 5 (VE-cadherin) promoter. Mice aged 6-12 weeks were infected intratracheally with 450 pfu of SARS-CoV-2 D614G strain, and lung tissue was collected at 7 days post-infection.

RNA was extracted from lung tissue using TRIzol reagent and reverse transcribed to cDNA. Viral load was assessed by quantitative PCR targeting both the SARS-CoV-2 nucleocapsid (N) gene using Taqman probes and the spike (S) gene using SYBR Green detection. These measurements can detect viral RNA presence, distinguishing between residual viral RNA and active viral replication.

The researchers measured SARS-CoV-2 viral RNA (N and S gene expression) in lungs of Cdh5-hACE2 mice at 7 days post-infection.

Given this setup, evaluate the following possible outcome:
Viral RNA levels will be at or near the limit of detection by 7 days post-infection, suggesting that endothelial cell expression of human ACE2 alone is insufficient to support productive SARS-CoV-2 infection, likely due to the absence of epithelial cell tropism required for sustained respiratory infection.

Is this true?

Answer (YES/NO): YES